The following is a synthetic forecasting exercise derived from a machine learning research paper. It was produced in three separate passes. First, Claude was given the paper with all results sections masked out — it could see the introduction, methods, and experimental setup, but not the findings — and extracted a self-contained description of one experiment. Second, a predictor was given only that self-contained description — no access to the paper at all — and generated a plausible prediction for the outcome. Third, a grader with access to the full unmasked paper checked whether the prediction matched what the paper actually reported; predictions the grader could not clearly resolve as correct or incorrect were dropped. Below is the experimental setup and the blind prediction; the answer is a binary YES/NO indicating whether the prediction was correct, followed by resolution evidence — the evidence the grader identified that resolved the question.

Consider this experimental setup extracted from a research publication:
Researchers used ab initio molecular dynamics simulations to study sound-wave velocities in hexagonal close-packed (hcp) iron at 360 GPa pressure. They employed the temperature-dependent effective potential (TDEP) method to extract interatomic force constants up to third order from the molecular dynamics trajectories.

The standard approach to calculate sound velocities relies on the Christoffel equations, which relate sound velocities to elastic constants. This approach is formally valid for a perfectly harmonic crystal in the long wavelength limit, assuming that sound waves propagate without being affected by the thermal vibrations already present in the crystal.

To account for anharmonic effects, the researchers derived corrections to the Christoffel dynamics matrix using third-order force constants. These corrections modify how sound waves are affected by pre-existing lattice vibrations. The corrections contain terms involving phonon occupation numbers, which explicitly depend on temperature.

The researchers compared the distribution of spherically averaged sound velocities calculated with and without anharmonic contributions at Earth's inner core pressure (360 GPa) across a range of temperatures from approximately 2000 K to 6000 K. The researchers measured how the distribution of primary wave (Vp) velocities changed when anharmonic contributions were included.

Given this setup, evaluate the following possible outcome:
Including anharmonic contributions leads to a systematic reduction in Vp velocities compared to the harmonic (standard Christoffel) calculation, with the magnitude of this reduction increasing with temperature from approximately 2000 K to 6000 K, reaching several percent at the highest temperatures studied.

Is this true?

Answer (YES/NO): NO